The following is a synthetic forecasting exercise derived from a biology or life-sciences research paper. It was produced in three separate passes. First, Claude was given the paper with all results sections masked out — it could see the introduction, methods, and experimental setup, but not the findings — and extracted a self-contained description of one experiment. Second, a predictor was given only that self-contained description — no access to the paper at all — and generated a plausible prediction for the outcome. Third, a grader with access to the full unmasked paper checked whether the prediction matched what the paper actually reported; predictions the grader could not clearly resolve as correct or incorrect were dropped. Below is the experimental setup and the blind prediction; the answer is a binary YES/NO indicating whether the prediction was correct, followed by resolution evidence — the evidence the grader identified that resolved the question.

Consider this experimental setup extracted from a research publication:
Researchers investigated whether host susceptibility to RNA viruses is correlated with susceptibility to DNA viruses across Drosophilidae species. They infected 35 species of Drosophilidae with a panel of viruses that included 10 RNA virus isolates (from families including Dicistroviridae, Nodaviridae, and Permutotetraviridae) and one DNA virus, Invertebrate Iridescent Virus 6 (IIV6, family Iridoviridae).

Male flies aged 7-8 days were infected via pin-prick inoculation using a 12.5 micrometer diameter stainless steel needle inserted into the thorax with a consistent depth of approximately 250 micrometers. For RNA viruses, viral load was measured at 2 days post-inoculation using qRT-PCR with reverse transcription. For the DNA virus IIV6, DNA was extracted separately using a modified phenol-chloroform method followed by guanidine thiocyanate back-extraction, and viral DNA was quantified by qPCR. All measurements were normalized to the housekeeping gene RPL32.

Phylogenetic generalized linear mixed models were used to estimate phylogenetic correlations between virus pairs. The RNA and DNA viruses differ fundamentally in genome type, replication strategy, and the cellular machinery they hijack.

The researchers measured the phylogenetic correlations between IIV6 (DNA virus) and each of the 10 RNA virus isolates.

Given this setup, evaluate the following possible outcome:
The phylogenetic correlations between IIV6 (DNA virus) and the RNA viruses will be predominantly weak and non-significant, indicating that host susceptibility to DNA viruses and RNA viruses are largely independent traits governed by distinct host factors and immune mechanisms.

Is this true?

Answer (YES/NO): NO